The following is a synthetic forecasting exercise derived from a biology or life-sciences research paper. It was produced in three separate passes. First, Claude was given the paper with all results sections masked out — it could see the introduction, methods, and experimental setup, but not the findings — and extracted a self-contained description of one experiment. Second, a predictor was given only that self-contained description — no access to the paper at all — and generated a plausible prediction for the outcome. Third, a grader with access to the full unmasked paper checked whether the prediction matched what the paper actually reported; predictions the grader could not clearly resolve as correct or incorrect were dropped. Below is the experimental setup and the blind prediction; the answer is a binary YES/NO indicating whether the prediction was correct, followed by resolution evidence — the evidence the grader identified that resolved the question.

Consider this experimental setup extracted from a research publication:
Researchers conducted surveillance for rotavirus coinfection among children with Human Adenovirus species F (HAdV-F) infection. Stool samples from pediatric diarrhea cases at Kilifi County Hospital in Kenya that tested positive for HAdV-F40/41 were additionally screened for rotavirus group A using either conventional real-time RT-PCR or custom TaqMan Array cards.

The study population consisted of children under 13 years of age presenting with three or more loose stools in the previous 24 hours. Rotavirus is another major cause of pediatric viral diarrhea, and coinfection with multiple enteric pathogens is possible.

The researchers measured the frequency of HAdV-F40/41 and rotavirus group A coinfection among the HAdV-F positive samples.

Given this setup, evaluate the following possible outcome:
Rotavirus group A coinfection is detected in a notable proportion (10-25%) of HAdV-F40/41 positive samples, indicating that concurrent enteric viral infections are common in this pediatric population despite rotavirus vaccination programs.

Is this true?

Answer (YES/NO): YES